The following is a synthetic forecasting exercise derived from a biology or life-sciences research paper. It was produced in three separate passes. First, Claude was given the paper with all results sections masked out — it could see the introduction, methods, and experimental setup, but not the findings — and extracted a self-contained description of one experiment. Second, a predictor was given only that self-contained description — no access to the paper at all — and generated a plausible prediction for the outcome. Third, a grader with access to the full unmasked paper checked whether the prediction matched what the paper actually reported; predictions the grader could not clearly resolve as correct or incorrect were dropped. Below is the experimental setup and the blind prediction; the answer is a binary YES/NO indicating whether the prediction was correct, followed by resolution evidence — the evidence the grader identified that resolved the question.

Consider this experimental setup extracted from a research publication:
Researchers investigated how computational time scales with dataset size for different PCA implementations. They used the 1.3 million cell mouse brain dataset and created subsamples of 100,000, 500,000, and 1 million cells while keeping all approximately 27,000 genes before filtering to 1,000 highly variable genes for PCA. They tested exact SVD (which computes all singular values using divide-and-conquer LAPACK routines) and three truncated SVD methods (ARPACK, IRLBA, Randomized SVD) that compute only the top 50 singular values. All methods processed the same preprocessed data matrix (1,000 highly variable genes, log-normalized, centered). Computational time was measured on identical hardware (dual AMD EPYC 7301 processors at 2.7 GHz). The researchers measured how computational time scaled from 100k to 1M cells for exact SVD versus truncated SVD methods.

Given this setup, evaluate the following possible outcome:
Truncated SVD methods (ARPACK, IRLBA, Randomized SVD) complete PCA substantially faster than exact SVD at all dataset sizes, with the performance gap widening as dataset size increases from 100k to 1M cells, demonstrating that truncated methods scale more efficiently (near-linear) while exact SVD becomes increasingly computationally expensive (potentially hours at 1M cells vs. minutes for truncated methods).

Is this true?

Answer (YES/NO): NO